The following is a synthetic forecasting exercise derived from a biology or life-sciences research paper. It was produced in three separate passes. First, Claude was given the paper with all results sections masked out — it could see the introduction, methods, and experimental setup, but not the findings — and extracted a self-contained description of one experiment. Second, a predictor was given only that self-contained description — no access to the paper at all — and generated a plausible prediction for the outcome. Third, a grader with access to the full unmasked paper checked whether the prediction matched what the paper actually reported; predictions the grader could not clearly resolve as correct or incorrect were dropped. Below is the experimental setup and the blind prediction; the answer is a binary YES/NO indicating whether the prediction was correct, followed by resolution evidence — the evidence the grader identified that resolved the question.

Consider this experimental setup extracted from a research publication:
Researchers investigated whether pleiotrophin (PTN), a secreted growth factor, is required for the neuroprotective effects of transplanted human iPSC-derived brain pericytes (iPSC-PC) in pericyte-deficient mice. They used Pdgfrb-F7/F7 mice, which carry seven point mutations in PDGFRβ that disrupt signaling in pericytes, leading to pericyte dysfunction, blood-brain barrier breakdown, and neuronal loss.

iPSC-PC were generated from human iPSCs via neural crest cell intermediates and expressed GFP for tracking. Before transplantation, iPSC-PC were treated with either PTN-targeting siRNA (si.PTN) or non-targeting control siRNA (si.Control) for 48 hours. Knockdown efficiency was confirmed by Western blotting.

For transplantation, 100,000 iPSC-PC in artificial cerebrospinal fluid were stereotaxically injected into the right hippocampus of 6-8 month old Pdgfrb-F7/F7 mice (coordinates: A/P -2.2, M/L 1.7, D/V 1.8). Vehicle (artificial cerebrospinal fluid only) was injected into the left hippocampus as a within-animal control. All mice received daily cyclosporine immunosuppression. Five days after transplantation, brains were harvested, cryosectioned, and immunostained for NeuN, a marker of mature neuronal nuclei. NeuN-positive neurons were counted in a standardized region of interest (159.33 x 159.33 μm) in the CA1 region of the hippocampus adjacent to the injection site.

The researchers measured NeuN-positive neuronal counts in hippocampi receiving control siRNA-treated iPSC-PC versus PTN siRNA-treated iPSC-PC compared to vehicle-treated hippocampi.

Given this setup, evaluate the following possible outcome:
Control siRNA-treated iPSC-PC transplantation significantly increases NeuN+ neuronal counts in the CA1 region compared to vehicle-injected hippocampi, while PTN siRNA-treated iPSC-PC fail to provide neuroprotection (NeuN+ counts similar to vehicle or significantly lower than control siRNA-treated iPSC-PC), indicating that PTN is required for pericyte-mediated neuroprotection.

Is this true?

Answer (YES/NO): NO